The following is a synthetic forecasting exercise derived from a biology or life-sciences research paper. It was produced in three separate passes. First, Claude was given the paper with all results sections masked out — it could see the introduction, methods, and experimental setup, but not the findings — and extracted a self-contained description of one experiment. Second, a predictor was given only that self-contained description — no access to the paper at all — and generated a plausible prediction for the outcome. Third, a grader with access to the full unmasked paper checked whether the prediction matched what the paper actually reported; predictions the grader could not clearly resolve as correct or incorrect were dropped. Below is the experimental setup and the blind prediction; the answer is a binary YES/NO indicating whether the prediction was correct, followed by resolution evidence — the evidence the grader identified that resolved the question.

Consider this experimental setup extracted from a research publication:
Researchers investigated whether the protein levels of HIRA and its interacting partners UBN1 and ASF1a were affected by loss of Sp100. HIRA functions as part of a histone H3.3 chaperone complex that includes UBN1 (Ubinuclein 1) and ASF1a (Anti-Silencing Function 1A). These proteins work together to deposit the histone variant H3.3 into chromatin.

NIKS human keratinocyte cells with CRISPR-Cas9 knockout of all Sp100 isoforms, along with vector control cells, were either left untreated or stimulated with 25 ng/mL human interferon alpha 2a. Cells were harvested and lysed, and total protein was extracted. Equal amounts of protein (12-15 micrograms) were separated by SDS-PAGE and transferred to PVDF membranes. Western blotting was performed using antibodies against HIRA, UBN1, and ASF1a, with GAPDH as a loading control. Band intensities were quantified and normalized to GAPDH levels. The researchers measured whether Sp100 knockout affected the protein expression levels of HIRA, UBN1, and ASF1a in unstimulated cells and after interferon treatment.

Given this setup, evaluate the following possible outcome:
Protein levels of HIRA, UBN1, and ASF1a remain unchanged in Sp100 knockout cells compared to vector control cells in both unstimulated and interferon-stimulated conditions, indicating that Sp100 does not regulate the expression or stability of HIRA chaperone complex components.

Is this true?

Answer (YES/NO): YES